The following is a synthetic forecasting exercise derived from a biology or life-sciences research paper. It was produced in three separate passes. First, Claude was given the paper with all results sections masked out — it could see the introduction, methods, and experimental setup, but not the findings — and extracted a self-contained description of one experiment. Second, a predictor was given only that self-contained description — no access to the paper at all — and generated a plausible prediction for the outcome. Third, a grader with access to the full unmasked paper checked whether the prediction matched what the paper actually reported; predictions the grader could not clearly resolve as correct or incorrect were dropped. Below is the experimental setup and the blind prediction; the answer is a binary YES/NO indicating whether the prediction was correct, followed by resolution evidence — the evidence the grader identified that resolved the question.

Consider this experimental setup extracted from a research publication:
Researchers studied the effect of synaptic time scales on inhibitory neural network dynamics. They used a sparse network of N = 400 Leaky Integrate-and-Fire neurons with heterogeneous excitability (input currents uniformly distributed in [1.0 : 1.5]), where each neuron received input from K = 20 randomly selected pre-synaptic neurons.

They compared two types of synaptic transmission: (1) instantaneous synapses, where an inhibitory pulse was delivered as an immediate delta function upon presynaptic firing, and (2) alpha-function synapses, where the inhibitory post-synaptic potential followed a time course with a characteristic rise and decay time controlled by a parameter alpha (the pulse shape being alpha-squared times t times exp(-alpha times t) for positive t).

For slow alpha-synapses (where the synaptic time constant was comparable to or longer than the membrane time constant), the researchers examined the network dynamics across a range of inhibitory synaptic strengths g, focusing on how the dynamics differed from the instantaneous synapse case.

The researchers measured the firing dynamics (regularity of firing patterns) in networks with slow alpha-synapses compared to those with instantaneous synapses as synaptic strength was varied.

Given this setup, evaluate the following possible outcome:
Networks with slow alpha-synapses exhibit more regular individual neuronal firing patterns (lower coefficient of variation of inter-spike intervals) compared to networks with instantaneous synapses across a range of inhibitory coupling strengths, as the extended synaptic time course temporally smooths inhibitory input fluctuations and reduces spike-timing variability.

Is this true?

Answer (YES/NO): NO